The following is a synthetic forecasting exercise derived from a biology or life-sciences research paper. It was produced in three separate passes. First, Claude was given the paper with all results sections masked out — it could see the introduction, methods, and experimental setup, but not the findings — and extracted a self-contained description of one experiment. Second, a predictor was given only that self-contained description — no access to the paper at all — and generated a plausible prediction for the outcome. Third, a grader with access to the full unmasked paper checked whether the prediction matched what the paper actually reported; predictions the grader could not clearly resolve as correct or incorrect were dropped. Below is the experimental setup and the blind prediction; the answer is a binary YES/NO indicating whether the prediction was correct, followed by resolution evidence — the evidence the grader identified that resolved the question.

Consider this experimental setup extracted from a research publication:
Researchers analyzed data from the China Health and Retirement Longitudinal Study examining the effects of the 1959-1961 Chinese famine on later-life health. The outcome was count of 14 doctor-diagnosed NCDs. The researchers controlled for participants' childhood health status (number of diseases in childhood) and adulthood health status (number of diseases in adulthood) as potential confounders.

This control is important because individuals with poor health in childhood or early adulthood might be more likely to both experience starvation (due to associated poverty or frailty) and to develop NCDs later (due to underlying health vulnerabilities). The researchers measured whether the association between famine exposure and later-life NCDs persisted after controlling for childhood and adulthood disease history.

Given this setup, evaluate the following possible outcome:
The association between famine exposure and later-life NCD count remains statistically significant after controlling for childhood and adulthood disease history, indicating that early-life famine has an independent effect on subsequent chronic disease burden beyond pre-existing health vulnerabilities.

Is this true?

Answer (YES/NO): YES